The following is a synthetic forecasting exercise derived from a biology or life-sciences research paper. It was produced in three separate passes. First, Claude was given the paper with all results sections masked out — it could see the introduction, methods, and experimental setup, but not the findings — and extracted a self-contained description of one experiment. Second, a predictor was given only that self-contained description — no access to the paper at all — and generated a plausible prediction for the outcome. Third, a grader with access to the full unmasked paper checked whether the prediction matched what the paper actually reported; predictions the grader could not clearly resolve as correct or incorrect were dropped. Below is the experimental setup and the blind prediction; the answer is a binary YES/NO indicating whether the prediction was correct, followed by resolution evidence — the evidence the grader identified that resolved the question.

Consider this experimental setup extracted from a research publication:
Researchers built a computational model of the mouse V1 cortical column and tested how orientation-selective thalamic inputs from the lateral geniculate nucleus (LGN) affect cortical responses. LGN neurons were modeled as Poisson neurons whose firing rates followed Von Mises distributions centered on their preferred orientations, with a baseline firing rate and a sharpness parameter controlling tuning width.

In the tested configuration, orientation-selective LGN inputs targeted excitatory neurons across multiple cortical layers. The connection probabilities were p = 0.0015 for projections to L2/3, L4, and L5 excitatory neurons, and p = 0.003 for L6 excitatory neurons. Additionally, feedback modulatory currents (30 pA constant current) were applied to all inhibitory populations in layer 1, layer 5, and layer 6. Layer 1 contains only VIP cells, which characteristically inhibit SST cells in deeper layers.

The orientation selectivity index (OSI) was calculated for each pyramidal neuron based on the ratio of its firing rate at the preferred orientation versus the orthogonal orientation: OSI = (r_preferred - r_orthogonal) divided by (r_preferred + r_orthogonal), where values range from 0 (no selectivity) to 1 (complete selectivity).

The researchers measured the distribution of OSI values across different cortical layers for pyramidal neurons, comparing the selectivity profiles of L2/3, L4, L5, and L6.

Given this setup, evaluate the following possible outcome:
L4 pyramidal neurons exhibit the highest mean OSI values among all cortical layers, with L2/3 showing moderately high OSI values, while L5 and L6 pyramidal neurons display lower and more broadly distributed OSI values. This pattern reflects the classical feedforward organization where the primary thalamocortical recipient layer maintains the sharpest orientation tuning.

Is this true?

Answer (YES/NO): NO